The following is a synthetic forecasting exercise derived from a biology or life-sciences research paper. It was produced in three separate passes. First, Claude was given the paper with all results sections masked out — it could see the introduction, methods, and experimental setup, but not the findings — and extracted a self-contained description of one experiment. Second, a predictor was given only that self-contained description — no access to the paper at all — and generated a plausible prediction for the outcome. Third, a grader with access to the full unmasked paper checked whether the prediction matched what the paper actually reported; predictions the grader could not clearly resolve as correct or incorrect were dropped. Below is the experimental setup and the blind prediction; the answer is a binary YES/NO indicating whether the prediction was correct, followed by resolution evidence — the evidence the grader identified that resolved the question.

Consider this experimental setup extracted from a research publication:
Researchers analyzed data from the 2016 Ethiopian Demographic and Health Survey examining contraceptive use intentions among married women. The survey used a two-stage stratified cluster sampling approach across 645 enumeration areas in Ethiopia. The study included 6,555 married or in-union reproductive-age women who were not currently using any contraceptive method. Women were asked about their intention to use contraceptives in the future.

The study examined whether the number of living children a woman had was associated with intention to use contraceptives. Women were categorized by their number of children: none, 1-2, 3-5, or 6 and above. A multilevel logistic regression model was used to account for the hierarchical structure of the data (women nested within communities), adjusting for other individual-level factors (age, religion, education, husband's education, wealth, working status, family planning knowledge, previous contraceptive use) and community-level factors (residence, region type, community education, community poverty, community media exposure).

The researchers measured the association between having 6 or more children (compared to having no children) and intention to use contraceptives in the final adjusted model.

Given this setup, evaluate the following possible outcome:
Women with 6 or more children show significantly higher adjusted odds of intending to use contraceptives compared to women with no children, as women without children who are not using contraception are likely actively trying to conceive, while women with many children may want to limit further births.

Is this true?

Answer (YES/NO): NO